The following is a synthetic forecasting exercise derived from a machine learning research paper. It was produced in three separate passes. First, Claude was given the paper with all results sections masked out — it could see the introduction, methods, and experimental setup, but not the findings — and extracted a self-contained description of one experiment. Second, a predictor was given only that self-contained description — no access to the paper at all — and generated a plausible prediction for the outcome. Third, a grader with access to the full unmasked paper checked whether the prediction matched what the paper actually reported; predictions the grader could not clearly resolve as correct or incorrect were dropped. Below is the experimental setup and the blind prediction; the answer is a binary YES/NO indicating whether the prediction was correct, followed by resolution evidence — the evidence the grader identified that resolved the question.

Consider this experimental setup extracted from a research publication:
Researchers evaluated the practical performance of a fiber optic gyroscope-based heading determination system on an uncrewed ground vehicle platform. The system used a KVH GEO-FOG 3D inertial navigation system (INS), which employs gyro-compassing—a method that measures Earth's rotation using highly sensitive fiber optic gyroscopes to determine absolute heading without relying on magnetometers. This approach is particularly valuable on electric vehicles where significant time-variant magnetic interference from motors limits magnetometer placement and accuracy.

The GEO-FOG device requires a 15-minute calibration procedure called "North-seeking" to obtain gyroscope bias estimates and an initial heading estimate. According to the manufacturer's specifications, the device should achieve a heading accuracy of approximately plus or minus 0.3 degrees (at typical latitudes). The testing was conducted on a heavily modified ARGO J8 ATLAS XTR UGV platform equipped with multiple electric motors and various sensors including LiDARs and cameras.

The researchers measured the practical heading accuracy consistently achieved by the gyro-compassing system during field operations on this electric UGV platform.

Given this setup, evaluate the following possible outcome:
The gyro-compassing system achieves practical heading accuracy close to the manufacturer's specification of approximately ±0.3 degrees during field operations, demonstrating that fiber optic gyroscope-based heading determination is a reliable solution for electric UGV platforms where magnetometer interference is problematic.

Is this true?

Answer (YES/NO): NO